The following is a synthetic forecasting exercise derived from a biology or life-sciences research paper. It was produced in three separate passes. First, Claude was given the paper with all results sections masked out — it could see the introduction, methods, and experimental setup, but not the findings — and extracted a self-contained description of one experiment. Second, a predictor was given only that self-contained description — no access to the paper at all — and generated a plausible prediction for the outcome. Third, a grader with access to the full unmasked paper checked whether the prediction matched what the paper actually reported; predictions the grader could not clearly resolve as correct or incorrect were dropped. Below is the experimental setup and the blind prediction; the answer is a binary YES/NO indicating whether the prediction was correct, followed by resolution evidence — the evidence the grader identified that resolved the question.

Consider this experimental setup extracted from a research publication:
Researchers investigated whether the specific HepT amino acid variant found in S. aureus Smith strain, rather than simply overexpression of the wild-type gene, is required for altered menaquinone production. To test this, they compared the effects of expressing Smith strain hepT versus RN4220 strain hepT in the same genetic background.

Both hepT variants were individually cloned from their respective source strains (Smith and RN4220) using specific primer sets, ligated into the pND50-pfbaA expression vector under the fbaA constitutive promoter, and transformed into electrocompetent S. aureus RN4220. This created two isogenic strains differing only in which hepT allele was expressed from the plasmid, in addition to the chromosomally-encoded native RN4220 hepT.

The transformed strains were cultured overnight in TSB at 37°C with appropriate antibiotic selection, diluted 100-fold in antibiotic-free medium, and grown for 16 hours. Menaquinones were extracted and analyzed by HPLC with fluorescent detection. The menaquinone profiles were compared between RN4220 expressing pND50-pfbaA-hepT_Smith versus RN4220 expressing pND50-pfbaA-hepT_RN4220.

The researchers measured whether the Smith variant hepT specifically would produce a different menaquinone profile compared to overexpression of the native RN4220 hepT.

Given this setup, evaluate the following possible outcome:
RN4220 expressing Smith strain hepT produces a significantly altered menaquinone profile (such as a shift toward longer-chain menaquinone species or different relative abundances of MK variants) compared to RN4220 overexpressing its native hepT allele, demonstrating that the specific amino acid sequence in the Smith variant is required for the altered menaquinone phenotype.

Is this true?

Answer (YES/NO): YES